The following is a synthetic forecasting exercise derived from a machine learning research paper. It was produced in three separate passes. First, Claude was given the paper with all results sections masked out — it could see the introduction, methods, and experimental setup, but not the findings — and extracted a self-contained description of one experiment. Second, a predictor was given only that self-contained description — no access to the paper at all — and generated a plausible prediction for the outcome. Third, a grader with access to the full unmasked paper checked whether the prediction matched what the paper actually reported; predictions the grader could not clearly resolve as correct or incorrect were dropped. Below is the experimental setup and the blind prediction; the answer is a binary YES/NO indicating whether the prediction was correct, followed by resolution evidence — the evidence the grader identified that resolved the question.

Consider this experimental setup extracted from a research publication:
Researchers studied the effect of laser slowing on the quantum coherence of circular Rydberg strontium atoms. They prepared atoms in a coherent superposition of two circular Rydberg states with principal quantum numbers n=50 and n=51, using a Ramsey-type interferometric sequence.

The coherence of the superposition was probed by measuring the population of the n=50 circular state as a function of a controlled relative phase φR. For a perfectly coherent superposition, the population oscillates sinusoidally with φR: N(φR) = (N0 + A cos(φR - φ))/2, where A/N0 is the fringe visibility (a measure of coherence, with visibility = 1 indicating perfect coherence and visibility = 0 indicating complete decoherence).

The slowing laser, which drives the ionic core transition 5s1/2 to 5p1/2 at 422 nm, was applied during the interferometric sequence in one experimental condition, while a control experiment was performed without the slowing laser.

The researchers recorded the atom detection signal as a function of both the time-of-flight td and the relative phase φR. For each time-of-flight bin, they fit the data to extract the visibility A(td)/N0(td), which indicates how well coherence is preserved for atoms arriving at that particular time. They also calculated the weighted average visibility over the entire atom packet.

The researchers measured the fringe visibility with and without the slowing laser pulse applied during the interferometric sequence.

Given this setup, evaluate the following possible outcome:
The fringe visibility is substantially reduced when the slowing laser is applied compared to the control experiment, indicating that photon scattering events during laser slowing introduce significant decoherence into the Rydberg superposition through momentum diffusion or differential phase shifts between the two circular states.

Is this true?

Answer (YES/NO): NO